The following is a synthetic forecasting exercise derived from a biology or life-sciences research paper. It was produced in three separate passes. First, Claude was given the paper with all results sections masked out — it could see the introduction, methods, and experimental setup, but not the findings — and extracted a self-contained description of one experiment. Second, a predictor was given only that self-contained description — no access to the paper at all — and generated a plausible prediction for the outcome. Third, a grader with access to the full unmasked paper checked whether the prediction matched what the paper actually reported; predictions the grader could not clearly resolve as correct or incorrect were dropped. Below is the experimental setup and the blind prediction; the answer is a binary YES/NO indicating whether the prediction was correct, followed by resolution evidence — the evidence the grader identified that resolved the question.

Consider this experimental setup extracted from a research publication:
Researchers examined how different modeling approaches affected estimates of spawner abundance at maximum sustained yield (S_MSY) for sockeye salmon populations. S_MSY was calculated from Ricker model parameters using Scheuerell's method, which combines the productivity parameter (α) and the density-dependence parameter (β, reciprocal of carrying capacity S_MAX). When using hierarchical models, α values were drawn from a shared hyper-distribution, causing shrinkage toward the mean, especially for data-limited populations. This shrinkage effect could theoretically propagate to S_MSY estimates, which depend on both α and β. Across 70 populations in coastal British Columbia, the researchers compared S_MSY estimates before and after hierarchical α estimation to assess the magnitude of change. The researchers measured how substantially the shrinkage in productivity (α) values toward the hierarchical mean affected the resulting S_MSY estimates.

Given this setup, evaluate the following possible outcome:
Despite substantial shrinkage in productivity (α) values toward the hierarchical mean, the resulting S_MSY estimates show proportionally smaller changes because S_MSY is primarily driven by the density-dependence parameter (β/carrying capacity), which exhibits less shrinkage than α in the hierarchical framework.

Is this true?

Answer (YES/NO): NO